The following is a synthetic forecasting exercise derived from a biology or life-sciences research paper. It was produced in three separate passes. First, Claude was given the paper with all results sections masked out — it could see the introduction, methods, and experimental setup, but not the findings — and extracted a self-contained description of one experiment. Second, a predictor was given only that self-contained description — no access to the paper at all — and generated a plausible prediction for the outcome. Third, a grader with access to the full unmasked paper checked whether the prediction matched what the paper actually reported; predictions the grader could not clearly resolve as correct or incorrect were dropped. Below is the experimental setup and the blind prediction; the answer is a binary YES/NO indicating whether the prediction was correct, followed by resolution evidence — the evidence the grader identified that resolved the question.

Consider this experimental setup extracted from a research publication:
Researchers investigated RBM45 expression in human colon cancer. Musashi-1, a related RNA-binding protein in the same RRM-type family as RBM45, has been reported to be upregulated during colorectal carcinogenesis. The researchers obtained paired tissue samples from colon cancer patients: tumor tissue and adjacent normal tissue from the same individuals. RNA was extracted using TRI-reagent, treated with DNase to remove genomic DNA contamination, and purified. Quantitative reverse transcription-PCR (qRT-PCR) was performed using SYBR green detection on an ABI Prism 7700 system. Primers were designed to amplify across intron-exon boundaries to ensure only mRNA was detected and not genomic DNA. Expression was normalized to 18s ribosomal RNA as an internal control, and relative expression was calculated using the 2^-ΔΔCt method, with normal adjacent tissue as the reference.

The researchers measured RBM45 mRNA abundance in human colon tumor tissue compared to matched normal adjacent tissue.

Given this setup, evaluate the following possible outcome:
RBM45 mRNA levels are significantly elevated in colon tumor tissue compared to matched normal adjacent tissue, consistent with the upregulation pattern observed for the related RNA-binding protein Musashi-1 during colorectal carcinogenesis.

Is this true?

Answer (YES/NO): NO